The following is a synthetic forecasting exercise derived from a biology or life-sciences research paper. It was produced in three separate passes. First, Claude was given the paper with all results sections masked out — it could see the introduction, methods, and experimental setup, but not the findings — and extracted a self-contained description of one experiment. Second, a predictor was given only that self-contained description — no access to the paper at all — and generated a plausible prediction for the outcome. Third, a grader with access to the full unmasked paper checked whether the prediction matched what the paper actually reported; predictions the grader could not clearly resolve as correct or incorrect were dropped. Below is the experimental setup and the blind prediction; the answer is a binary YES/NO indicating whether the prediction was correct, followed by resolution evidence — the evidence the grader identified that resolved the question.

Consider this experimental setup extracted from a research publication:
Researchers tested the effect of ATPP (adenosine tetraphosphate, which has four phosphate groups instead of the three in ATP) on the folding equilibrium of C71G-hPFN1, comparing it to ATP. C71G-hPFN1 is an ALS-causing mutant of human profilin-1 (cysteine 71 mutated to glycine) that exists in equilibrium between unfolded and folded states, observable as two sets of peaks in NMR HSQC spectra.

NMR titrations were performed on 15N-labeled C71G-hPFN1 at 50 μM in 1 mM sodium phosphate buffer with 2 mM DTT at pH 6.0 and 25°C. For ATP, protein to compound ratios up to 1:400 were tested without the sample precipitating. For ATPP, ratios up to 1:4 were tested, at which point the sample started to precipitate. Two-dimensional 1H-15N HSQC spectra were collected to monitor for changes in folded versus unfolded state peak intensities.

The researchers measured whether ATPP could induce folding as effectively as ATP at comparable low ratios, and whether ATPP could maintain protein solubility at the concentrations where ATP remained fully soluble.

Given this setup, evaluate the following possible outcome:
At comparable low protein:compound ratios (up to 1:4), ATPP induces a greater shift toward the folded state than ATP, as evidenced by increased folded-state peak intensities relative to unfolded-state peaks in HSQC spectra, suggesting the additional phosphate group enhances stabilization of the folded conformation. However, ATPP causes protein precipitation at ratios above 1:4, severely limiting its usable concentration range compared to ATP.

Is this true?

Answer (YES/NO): NO